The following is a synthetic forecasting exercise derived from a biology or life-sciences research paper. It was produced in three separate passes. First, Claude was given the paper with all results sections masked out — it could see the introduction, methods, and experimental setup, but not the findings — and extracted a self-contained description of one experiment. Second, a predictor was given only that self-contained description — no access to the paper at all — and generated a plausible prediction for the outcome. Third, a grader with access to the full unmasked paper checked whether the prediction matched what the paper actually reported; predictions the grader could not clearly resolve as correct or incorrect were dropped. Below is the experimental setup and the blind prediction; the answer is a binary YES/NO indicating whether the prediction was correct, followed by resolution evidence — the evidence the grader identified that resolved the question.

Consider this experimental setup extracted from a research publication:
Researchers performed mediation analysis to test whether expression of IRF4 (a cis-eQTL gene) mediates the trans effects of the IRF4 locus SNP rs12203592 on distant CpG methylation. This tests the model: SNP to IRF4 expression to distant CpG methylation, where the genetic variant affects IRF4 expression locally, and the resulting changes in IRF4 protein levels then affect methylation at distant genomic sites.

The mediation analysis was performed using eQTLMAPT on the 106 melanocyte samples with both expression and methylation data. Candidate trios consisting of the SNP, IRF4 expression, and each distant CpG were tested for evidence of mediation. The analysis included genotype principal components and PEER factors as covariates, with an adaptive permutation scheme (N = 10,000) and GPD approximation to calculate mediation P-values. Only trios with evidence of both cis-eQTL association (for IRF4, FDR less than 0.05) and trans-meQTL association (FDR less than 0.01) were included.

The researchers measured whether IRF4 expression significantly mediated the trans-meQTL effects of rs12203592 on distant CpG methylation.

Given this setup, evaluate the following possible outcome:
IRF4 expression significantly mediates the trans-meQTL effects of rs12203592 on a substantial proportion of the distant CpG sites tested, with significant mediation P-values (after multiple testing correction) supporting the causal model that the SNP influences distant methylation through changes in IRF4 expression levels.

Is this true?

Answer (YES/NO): NO